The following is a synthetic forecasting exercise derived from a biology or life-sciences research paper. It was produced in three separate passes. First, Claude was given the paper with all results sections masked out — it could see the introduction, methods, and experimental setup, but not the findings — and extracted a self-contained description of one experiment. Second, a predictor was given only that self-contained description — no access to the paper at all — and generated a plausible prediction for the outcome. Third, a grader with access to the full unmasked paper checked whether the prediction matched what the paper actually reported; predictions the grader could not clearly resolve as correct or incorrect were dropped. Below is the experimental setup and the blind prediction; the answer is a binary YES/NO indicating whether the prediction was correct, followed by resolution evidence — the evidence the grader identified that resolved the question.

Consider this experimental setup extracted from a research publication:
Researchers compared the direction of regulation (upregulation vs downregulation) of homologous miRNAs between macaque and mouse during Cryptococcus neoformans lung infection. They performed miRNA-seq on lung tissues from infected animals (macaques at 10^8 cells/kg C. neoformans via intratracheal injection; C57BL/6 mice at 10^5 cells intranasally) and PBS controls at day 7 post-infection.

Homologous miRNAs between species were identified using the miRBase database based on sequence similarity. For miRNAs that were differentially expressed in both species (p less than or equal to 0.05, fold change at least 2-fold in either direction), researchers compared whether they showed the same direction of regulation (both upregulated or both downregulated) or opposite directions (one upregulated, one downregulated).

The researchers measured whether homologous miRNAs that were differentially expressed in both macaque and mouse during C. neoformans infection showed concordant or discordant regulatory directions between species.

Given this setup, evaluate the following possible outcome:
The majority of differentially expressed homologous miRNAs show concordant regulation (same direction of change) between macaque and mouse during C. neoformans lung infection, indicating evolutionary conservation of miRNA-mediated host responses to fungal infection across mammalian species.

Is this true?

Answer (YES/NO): YES